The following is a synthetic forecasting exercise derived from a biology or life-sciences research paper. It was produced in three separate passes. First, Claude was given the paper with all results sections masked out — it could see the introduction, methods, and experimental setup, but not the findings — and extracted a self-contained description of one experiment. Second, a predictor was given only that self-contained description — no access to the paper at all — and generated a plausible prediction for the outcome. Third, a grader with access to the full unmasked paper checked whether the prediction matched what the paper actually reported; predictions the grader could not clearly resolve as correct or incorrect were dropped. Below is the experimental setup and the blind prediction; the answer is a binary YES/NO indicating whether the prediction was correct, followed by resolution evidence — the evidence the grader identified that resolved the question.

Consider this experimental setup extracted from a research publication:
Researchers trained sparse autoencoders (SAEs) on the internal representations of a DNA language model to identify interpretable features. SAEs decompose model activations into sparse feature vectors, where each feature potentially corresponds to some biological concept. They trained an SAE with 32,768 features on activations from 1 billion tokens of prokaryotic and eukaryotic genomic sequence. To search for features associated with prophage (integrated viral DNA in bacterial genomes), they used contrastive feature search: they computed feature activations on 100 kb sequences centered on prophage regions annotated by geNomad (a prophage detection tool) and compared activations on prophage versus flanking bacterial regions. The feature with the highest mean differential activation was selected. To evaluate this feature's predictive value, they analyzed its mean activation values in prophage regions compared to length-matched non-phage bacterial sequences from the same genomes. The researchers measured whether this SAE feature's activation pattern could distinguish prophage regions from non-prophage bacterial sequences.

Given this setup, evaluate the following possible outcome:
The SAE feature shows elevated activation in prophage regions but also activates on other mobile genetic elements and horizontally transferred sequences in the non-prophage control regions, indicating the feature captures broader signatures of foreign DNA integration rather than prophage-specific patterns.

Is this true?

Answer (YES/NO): NO